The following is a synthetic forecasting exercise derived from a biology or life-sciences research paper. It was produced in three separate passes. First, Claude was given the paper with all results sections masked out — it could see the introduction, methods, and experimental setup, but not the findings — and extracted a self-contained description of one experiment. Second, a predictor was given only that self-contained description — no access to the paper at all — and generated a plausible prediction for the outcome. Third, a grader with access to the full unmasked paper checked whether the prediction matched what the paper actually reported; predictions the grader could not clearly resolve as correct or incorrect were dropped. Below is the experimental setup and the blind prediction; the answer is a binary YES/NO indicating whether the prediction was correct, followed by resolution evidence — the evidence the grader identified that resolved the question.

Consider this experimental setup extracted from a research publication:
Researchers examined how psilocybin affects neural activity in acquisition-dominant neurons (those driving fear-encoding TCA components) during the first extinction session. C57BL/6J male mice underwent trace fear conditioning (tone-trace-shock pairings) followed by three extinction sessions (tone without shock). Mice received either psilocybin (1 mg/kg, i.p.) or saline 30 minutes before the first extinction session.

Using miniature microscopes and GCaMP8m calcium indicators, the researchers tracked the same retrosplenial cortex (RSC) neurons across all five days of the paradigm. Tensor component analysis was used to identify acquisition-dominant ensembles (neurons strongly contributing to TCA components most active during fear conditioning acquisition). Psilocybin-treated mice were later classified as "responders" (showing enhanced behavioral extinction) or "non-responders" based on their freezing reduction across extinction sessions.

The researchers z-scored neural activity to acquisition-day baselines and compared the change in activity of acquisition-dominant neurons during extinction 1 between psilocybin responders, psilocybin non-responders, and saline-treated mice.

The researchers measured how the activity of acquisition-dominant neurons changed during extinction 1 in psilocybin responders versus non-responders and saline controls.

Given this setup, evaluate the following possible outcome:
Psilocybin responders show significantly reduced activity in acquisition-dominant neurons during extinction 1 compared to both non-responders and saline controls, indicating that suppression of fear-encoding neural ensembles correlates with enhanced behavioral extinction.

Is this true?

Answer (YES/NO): YES